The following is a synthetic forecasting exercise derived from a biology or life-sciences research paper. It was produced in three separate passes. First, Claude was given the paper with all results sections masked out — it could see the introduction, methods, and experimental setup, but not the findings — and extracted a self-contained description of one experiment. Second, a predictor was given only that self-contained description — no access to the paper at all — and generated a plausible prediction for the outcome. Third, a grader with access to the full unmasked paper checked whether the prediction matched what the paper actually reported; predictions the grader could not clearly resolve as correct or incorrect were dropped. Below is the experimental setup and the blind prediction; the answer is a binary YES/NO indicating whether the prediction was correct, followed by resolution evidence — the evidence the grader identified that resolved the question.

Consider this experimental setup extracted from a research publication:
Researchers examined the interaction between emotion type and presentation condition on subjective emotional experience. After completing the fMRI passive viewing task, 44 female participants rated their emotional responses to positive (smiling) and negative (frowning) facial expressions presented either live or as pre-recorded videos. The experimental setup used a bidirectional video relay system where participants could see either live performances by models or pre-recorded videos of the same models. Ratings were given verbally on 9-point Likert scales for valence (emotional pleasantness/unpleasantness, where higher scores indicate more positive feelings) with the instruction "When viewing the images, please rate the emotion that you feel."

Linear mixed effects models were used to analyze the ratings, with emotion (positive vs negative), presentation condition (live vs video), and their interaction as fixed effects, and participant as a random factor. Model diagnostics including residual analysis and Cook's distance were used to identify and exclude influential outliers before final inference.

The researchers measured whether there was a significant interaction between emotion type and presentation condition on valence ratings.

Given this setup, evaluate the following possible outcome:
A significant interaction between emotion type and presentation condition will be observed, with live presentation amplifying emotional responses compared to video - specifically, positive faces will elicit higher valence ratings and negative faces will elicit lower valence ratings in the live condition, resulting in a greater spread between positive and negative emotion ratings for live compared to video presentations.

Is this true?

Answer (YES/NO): YES